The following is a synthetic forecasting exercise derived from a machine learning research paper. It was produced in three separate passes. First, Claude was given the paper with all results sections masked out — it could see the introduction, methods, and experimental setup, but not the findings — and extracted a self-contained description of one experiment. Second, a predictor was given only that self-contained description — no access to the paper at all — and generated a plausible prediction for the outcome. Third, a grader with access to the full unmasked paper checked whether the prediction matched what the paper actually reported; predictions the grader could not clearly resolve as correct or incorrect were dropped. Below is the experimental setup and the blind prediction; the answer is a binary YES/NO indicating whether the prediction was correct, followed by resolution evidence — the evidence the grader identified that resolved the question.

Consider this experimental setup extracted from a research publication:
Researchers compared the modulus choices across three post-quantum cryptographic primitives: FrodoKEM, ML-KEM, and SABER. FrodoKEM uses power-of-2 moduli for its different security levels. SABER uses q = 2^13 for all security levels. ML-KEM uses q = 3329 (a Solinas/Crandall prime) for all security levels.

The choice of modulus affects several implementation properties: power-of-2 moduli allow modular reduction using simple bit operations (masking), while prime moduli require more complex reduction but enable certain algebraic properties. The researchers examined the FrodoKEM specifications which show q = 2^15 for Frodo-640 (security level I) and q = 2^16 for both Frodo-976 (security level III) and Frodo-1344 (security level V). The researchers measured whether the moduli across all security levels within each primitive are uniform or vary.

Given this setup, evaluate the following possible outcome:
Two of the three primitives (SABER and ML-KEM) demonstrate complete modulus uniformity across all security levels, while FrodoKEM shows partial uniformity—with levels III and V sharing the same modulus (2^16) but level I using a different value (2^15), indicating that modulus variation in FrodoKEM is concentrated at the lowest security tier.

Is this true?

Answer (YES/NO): YES